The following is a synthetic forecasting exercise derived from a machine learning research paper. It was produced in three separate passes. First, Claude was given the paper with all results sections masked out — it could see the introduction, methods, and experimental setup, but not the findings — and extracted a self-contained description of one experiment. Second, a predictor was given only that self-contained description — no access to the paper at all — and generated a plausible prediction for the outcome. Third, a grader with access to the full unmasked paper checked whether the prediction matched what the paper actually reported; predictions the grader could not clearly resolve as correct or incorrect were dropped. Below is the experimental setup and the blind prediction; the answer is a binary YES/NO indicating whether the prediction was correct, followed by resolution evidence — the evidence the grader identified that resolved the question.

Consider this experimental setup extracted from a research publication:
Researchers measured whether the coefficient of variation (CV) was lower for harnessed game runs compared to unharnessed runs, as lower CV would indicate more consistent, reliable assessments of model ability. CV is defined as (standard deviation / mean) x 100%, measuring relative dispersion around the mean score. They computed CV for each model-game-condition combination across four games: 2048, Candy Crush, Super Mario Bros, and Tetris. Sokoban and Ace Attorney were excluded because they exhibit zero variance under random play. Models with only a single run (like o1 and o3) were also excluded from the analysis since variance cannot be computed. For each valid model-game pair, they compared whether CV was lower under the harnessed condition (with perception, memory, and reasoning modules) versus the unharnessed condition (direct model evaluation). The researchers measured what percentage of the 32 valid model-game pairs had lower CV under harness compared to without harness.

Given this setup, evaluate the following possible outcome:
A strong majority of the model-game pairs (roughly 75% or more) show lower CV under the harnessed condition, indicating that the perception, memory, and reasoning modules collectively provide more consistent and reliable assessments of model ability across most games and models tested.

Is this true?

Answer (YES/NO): NO